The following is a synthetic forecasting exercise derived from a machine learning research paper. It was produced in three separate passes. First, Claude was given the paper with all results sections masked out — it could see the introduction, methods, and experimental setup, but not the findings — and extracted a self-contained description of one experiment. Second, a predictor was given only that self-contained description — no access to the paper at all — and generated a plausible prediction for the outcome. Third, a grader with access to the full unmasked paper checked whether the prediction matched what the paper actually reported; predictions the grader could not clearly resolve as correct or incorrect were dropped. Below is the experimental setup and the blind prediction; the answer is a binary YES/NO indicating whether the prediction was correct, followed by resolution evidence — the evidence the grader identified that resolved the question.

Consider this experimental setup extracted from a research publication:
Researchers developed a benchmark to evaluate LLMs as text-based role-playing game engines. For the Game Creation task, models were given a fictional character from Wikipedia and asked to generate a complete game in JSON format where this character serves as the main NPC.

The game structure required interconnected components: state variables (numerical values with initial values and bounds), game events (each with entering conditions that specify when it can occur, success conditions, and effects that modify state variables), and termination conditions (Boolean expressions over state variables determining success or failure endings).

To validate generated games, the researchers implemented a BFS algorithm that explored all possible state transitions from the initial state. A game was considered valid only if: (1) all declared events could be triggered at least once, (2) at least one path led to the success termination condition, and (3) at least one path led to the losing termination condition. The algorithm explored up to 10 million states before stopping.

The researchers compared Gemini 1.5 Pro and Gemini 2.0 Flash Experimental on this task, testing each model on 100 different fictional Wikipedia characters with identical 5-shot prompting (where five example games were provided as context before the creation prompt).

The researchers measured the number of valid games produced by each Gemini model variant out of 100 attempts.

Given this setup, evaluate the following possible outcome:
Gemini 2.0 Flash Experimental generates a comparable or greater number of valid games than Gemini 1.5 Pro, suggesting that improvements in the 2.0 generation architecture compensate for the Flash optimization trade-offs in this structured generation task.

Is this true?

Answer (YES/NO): YES